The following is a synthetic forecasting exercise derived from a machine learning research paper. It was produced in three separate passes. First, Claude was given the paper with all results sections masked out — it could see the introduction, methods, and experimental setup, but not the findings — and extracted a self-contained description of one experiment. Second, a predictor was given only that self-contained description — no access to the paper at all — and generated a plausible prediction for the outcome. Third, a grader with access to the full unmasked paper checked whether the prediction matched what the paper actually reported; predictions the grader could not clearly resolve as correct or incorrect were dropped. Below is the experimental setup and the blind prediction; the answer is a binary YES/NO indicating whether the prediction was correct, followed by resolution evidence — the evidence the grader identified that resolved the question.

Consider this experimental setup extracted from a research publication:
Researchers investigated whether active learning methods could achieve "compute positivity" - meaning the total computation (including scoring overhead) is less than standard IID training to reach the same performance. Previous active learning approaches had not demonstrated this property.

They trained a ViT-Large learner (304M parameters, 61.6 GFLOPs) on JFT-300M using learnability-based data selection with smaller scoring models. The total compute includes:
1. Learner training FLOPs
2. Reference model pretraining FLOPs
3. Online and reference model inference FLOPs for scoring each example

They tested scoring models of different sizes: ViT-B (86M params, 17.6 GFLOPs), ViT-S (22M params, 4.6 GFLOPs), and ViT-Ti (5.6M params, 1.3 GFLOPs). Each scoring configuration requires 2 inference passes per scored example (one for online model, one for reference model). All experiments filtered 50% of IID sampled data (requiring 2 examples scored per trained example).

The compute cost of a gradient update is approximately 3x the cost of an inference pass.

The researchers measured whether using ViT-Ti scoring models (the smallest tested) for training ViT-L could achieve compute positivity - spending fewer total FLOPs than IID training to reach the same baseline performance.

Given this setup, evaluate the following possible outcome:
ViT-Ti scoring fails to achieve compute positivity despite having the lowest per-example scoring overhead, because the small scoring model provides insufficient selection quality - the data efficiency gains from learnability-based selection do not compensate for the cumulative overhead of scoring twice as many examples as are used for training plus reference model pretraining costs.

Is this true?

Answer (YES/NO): NO